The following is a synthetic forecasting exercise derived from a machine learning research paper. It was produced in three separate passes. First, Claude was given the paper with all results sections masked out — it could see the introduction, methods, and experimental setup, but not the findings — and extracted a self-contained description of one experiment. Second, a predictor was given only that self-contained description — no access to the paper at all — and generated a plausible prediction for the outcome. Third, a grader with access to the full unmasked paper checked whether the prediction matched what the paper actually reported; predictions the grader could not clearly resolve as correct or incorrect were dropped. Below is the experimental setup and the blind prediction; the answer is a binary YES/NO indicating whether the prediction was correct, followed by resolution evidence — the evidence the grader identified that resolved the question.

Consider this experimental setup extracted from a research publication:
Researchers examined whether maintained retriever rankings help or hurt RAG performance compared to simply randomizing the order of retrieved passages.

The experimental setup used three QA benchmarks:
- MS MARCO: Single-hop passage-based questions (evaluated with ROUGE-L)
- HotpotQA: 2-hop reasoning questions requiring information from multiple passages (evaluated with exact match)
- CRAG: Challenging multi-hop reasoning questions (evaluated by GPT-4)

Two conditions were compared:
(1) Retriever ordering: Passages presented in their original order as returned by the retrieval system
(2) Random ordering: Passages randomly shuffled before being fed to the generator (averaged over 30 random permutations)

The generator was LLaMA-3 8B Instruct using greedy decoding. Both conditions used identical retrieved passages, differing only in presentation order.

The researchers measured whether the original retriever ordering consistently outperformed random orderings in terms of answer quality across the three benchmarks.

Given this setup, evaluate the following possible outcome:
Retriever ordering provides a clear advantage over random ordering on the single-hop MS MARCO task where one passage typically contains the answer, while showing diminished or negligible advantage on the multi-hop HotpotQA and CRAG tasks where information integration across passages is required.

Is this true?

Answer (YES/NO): NO